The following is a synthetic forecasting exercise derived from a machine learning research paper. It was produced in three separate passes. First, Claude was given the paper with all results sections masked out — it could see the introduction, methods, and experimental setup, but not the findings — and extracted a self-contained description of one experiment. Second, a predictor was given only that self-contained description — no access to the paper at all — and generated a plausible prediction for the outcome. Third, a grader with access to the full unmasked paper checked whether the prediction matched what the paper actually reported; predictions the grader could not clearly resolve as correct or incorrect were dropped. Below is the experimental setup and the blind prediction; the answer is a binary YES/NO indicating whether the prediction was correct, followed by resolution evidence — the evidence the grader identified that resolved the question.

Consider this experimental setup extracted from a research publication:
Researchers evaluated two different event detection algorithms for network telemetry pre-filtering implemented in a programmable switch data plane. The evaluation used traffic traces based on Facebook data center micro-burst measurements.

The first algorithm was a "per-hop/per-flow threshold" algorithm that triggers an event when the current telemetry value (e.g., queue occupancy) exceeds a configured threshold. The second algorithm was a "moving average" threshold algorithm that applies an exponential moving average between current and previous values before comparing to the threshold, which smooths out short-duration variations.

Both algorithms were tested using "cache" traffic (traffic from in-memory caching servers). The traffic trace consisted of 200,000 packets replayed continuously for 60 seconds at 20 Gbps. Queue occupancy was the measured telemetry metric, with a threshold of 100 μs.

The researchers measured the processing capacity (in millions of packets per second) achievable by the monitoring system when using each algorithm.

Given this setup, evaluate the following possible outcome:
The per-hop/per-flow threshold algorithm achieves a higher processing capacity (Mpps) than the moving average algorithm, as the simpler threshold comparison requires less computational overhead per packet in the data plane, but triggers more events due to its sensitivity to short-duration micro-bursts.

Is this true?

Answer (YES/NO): NO